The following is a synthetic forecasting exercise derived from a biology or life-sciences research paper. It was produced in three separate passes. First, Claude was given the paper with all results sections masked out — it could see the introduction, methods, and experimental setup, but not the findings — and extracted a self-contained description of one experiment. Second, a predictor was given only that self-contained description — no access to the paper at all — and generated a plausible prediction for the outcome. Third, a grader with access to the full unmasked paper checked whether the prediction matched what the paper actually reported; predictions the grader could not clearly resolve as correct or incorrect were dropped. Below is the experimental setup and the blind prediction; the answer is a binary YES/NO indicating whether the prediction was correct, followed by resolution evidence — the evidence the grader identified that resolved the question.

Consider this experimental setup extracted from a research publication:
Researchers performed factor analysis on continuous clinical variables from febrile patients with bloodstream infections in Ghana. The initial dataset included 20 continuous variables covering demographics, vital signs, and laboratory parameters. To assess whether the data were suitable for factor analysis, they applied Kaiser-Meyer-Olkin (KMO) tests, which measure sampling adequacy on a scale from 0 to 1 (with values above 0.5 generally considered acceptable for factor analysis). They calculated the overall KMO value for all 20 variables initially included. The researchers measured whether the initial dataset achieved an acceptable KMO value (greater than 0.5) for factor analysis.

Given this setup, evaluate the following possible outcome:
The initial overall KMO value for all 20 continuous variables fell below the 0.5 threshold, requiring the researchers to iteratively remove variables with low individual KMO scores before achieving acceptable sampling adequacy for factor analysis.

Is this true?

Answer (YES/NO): YES